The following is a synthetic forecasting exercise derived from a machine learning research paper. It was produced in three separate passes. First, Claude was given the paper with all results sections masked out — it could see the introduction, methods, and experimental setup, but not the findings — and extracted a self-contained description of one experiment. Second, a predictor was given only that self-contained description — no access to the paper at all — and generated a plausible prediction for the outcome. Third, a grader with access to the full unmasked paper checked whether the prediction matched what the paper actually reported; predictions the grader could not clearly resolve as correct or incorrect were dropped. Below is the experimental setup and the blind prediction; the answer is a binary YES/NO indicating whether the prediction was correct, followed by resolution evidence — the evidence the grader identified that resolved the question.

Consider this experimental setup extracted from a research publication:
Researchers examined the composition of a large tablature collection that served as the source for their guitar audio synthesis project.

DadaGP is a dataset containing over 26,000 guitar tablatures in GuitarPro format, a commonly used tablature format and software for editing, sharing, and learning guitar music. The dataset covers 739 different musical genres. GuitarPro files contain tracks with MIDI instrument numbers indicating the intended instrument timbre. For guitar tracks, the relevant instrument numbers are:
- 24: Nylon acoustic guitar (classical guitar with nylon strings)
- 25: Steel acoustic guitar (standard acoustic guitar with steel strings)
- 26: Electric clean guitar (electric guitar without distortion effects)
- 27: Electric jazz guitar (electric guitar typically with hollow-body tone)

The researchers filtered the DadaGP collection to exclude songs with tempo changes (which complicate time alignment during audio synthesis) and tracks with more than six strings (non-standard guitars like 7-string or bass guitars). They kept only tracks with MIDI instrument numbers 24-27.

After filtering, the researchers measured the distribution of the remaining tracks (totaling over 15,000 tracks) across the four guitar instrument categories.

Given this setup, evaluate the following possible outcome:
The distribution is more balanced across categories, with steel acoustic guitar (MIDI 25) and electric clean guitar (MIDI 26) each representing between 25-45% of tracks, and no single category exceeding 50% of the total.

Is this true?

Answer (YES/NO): NO